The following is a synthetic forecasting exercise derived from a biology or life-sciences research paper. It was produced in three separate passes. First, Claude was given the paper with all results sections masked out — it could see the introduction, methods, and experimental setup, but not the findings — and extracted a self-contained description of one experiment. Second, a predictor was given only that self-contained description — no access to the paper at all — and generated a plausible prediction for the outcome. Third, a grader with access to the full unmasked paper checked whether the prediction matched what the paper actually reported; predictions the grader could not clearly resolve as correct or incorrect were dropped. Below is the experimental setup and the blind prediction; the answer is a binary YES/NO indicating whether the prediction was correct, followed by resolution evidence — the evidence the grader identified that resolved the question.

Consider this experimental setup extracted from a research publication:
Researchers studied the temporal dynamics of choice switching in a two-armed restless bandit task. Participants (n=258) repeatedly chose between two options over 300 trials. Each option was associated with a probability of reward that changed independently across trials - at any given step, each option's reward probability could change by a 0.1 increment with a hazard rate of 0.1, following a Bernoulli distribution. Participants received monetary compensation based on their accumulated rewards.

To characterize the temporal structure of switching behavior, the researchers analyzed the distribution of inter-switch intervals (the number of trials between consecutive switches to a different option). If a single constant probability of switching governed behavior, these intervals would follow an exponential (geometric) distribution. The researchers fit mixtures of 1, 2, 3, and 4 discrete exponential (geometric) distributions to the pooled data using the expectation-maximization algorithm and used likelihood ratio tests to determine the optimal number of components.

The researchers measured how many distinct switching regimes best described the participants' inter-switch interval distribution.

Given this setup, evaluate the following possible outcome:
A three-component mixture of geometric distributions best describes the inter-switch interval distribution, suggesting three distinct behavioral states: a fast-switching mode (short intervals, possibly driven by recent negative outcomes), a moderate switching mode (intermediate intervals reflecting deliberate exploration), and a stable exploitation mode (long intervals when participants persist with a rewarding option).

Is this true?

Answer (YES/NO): NO